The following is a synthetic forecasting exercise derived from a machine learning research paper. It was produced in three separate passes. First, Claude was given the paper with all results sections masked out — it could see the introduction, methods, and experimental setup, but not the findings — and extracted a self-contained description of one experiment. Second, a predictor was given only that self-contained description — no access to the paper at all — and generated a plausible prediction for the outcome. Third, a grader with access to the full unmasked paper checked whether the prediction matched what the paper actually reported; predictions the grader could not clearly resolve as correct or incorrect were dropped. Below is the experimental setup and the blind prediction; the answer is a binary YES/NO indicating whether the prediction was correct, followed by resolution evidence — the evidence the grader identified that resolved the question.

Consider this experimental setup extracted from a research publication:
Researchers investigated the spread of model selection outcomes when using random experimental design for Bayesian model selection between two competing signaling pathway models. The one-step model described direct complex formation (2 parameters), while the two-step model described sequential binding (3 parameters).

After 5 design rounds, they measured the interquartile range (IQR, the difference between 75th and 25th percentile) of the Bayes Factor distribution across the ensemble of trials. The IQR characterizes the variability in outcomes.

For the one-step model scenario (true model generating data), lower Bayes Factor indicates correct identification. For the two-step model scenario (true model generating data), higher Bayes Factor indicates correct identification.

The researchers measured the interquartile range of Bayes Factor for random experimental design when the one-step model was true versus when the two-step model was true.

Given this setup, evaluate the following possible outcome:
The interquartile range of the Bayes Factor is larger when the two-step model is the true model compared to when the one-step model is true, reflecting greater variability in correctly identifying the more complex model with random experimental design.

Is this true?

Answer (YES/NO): YES